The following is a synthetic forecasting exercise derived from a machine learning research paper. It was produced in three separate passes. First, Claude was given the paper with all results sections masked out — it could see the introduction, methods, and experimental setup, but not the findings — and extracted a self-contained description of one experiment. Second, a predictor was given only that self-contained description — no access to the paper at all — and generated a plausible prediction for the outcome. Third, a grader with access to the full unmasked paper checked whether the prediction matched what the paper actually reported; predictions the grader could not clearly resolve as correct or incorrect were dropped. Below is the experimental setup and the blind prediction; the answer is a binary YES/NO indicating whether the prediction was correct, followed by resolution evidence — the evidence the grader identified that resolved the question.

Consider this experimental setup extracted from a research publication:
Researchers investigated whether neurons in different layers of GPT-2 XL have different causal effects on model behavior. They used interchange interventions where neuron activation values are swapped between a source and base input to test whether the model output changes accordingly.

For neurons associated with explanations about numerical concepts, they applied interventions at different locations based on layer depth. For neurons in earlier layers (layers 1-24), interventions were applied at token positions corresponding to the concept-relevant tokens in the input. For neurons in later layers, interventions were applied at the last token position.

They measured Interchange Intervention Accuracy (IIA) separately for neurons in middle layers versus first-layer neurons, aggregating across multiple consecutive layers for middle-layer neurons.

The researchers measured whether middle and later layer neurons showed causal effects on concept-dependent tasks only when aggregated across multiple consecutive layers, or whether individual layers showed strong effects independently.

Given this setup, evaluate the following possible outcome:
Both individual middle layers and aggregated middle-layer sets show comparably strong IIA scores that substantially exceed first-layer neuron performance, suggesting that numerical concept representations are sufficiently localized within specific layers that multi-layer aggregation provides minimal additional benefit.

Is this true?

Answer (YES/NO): NO